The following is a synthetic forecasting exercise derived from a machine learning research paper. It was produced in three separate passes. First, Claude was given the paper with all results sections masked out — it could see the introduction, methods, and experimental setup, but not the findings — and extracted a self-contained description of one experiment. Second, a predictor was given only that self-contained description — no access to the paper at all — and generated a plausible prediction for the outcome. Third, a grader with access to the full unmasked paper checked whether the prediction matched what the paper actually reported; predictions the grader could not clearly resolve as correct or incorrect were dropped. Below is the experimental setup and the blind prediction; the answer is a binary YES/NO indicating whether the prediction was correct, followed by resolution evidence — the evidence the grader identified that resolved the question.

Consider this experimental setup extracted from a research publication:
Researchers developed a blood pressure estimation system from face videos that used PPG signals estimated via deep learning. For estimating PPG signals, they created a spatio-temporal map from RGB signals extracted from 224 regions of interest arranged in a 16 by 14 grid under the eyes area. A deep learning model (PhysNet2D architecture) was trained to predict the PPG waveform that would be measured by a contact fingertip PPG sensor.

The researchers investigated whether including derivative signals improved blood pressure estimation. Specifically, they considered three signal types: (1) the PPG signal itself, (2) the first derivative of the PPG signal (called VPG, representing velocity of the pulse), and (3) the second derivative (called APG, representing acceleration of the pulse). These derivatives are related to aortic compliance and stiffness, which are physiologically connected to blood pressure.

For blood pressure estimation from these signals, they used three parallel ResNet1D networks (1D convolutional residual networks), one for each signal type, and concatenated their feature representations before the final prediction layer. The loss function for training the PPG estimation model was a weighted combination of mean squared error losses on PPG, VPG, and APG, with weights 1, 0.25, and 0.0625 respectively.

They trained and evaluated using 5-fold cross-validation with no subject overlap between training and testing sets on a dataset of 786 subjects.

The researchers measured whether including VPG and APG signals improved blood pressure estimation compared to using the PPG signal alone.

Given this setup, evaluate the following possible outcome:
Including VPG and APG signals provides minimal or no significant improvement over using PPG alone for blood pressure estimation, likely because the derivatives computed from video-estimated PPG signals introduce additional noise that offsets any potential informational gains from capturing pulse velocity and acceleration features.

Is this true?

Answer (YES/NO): NO